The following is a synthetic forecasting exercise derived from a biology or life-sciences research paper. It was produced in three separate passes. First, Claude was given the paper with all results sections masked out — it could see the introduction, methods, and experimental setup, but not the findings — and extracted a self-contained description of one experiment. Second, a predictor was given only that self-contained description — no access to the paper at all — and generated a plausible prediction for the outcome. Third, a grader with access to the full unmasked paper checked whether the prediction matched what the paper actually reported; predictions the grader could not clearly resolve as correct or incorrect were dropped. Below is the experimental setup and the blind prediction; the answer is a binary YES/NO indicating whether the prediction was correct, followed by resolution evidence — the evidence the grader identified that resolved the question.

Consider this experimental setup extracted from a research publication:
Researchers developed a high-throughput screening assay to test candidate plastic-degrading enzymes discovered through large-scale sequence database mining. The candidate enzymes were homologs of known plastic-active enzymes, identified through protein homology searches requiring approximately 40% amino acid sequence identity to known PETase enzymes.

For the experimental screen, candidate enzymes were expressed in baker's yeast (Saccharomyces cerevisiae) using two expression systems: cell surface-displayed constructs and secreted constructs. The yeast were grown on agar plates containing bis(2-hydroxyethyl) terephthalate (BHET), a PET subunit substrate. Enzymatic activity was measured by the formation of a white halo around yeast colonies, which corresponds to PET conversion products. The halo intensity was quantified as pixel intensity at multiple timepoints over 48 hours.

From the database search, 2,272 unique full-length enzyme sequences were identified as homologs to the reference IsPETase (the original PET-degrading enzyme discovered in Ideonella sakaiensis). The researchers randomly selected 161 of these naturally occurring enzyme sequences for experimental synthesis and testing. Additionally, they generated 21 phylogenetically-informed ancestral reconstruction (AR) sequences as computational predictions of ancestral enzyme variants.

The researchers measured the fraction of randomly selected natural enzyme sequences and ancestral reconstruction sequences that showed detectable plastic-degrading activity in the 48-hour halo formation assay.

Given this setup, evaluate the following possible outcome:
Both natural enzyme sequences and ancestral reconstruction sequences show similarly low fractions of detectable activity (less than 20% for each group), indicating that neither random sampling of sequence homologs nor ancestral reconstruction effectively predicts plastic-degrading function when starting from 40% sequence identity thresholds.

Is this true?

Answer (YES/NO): NO